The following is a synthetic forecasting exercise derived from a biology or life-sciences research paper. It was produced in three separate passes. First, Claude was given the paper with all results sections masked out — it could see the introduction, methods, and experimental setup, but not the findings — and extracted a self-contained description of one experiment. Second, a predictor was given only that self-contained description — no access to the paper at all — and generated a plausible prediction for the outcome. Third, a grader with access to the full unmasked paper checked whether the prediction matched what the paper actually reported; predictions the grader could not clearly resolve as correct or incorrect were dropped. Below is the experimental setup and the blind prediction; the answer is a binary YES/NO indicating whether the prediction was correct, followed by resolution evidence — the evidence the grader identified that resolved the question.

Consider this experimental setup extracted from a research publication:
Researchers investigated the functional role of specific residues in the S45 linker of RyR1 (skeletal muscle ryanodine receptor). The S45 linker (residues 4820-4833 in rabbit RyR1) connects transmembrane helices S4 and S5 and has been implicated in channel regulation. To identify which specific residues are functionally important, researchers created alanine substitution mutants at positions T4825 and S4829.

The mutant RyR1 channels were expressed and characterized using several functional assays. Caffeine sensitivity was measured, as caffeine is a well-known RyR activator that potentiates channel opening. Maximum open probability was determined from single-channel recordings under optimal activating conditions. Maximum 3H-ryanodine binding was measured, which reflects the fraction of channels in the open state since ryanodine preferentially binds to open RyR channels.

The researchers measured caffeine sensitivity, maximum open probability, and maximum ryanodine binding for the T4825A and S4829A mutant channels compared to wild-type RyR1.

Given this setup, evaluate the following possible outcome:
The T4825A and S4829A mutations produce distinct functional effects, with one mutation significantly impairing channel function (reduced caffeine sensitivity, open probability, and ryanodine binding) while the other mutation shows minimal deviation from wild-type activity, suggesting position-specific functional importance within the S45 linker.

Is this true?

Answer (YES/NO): NO